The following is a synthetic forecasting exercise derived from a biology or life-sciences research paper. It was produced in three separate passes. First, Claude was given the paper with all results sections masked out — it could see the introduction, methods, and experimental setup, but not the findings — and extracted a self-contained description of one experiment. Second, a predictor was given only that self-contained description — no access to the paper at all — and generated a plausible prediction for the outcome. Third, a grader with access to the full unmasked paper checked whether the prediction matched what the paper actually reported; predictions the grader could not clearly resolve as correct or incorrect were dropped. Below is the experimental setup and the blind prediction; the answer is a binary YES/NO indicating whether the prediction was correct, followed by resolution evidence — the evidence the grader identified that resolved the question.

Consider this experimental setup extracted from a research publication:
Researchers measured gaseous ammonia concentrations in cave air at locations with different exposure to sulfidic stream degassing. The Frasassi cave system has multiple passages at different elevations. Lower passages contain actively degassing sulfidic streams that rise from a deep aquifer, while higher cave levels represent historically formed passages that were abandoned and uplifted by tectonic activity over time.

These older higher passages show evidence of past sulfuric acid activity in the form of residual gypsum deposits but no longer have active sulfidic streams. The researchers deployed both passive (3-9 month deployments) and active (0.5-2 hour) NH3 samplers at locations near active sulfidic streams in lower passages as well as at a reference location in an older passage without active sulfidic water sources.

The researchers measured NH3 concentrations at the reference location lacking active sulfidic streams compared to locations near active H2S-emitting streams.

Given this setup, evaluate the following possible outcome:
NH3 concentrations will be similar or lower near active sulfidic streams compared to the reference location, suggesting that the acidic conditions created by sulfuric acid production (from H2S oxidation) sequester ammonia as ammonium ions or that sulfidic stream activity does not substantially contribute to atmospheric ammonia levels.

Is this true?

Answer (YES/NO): NO